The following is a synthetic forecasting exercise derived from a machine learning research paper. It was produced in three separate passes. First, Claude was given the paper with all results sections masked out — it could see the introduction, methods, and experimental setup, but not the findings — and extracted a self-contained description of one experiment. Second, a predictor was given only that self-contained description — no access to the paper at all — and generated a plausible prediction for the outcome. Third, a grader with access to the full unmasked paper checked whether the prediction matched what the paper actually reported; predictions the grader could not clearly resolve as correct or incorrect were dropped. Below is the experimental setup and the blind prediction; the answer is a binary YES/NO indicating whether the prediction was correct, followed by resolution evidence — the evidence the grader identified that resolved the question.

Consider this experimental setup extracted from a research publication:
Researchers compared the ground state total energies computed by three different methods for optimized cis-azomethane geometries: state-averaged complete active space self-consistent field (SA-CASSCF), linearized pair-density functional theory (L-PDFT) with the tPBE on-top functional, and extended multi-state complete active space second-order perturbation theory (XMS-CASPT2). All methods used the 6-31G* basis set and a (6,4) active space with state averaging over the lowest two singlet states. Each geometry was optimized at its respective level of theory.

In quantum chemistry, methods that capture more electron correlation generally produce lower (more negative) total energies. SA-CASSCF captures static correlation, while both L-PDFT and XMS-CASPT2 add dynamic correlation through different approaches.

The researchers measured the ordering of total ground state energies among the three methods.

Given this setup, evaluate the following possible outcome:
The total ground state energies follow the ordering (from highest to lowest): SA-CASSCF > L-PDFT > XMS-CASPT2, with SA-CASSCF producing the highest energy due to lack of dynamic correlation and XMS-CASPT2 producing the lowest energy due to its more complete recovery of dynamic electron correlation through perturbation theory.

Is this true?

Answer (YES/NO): NO